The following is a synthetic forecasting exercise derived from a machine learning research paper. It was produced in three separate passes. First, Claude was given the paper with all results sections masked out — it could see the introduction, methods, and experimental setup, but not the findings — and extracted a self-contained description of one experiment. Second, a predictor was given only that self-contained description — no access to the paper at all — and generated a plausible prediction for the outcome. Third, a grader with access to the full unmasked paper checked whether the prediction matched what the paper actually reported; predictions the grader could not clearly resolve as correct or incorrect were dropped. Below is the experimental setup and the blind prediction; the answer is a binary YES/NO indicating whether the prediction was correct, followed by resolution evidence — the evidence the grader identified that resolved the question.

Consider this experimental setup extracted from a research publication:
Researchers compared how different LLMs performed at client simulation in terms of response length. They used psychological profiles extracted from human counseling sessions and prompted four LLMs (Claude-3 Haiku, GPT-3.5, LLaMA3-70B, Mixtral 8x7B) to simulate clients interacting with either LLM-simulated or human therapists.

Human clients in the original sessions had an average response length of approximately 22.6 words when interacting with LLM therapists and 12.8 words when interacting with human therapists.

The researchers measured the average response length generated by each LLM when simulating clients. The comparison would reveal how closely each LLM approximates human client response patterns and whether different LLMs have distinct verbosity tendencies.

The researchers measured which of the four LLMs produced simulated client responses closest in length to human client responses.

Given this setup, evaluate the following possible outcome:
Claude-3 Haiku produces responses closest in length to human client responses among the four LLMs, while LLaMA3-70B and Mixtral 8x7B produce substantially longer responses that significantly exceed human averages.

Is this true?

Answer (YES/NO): NO